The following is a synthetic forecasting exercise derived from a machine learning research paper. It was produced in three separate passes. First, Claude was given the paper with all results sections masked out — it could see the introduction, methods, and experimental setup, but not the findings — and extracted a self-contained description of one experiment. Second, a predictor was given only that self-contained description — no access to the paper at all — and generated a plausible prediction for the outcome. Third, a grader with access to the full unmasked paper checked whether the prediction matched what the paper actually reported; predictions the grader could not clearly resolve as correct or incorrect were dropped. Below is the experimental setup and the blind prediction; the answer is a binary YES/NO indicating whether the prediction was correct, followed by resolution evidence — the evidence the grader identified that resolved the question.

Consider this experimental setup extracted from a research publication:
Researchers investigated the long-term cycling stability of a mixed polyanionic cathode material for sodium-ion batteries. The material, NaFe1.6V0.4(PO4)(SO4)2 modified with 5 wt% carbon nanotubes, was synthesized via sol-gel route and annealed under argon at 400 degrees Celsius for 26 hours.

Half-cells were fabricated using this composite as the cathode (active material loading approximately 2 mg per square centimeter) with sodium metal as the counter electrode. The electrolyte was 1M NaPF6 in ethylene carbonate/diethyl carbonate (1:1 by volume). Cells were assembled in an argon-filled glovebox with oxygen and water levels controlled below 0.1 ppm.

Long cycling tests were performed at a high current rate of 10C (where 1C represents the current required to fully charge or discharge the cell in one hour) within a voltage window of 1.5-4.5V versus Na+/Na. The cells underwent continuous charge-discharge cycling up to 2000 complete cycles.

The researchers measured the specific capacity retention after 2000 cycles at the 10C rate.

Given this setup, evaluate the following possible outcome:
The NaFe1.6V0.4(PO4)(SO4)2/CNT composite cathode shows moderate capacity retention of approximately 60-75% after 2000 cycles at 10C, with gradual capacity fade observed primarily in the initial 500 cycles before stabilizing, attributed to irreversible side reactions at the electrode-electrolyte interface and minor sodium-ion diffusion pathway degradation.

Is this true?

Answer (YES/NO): NO